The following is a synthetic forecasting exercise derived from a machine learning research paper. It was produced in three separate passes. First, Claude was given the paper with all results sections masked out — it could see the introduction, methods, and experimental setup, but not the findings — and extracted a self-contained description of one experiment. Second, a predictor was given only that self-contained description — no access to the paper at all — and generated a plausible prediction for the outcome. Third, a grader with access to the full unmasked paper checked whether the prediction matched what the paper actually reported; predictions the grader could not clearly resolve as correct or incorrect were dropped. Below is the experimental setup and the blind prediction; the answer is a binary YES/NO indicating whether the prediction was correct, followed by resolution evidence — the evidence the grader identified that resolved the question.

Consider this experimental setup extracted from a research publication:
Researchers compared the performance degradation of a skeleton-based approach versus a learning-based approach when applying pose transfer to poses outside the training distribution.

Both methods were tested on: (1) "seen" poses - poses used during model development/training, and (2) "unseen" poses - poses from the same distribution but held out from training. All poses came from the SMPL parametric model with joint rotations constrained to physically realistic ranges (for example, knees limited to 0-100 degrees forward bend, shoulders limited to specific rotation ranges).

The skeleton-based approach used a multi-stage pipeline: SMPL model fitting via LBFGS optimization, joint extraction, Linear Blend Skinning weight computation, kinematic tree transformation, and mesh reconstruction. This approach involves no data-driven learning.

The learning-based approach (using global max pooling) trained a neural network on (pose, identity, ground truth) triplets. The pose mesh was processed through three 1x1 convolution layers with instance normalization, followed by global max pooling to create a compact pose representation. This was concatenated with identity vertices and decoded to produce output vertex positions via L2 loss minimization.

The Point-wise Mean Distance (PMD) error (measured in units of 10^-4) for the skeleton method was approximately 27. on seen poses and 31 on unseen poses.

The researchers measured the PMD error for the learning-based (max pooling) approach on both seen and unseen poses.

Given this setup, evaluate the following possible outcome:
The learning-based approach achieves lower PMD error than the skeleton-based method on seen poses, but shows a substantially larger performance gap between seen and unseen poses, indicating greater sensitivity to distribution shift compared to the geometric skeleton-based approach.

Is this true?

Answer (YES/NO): YES